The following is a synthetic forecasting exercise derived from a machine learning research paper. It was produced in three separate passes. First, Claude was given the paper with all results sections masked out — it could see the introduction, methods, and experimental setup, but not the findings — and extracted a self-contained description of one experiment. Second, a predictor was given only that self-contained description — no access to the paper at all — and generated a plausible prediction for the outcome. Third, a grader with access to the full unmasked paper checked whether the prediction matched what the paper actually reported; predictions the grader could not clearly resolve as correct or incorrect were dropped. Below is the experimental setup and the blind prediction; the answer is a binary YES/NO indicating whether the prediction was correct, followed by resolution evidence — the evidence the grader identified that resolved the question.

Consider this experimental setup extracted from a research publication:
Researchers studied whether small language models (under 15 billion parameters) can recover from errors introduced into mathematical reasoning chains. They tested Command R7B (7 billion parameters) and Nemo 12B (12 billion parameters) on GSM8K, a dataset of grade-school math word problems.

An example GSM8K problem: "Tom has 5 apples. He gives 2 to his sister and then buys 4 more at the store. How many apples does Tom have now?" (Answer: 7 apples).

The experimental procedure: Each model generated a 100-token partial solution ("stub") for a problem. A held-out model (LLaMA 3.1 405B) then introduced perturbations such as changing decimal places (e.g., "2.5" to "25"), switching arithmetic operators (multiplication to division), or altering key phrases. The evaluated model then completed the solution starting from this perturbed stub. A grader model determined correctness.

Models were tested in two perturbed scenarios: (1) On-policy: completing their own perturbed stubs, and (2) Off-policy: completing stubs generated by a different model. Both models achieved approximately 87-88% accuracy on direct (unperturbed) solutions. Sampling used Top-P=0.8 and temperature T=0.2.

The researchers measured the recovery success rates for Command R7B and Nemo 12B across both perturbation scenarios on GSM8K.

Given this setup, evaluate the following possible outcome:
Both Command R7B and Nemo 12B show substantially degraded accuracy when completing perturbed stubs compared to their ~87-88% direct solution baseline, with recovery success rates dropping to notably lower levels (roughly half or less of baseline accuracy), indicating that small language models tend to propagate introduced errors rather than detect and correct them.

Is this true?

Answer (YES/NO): YES